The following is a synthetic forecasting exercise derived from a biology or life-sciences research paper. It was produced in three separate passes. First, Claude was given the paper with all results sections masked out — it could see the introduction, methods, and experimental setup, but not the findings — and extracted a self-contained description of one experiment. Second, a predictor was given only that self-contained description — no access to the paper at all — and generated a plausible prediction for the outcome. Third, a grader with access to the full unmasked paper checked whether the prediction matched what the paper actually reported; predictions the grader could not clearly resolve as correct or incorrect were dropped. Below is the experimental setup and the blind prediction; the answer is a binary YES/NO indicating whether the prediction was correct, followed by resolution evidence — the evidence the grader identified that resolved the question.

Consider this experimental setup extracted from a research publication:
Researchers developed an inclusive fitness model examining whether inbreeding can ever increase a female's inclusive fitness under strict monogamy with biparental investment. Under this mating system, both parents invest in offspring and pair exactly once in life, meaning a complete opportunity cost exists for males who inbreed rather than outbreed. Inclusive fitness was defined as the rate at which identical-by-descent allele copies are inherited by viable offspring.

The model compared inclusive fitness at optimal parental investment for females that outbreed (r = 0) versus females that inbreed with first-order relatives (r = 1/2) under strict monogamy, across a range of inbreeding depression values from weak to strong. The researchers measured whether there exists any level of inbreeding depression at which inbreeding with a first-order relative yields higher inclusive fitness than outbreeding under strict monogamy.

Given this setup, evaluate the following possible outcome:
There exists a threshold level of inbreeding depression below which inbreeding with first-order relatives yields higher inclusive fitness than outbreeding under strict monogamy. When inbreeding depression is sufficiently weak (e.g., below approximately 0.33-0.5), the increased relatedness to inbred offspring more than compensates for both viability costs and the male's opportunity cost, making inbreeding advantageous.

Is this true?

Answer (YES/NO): NO